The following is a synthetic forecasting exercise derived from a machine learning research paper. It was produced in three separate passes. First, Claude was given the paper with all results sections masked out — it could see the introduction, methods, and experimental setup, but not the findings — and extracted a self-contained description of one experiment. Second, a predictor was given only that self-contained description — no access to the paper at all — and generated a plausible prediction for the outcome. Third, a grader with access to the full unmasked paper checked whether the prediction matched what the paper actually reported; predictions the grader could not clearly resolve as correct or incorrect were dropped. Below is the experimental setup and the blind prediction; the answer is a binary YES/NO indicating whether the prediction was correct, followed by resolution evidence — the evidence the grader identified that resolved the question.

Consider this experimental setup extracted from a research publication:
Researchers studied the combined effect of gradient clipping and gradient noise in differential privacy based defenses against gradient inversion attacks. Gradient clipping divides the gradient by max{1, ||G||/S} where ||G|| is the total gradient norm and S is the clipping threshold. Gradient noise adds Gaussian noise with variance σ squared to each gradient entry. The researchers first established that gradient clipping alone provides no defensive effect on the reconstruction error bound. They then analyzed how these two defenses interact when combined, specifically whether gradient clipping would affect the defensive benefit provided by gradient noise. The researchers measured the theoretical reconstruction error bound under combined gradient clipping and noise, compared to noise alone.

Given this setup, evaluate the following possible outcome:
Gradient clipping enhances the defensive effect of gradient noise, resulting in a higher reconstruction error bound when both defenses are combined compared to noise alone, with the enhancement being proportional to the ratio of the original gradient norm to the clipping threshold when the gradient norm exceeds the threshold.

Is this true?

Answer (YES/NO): YES